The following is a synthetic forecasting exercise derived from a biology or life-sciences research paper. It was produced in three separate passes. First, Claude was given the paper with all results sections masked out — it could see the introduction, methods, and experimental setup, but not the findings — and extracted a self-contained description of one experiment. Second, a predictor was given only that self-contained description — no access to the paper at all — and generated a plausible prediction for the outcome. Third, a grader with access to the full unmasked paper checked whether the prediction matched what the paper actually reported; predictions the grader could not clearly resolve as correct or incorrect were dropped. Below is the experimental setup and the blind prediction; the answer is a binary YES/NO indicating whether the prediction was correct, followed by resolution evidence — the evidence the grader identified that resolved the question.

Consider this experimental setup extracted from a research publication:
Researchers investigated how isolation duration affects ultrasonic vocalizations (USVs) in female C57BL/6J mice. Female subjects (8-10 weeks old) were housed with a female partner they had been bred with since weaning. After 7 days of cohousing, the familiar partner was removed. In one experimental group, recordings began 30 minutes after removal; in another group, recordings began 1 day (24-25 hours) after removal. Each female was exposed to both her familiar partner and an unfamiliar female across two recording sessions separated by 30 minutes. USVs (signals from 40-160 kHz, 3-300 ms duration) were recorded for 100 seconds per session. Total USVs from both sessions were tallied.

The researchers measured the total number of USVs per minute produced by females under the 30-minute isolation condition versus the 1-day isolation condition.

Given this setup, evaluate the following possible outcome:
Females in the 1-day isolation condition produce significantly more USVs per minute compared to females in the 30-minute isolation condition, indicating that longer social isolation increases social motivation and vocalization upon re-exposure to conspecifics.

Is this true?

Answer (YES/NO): NO